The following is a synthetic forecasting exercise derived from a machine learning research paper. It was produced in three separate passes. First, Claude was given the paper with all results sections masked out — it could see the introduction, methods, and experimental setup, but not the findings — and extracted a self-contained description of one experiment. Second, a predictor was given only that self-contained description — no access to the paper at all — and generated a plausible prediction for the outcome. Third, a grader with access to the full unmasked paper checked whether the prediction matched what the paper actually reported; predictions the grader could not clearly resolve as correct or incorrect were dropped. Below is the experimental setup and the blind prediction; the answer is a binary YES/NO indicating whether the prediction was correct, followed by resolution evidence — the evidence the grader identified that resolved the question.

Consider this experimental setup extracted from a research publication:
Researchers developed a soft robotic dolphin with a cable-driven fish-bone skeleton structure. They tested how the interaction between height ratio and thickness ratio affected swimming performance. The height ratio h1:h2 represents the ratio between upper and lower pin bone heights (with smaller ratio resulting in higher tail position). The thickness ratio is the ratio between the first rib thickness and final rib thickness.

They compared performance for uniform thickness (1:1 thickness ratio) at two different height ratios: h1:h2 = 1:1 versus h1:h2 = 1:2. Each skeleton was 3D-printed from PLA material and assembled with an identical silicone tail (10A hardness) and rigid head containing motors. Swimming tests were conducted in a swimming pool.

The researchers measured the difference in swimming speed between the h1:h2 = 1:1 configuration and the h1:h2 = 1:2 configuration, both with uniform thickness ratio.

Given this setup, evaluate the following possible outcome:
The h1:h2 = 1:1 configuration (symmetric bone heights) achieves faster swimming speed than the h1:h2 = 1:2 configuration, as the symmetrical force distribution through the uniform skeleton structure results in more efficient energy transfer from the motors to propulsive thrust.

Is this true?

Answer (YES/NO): NO